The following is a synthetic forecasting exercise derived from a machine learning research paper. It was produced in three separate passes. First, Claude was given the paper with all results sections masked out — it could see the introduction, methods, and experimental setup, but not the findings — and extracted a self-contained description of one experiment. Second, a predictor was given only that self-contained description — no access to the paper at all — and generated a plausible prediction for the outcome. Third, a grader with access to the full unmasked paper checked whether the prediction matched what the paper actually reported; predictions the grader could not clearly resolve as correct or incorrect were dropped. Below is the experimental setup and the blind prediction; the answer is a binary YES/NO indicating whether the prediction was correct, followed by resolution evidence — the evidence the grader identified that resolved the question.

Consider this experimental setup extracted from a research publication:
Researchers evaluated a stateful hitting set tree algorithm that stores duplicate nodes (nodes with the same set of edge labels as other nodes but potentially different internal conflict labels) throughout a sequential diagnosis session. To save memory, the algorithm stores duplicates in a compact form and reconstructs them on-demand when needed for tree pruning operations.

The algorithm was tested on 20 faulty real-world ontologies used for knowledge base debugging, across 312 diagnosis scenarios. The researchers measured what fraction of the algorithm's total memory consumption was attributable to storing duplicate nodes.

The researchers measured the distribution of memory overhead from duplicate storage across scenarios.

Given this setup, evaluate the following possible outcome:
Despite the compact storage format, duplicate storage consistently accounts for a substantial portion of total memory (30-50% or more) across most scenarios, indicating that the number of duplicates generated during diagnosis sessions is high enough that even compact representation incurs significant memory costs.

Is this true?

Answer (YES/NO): NO